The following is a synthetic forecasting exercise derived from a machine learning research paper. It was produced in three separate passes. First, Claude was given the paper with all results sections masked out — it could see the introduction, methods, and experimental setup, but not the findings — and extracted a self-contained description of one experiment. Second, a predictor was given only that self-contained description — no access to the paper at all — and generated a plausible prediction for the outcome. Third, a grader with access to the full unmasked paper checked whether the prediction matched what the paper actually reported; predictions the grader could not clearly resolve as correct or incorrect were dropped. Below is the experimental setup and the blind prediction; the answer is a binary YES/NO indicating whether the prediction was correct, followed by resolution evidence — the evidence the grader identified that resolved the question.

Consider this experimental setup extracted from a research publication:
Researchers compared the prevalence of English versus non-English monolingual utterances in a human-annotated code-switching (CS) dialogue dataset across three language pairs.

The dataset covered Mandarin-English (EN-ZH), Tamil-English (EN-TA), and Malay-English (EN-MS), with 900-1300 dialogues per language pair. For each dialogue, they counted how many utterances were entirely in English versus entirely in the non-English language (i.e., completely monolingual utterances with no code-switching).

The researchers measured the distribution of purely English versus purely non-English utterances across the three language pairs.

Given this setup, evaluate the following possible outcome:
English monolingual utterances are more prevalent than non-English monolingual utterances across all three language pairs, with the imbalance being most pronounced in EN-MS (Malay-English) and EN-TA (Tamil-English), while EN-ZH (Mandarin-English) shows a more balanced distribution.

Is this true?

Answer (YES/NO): NO